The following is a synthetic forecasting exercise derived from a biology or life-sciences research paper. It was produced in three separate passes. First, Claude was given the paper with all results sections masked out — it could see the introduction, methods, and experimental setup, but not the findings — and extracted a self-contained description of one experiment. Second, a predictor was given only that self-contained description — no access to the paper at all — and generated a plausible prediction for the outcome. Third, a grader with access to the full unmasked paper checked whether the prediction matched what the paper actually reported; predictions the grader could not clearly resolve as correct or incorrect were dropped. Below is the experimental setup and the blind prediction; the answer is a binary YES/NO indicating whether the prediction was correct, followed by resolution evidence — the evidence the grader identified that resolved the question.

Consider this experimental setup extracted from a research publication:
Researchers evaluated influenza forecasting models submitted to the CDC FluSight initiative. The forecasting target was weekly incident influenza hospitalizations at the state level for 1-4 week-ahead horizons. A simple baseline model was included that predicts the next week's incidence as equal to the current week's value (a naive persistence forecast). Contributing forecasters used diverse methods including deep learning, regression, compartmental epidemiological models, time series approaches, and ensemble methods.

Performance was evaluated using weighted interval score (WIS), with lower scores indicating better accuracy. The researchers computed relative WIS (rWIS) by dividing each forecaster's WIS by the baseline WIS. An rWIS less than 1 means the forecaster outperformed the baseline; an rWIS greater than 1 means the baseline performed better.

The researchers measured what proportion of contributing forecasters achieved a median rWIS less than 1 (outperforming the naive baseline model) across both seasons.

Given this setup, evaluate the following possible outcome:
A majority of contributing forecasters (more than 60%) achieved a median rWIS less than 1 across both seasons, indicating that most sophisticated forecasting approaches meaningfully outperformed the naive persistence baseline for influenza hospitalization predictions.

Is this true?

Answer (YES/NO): NO